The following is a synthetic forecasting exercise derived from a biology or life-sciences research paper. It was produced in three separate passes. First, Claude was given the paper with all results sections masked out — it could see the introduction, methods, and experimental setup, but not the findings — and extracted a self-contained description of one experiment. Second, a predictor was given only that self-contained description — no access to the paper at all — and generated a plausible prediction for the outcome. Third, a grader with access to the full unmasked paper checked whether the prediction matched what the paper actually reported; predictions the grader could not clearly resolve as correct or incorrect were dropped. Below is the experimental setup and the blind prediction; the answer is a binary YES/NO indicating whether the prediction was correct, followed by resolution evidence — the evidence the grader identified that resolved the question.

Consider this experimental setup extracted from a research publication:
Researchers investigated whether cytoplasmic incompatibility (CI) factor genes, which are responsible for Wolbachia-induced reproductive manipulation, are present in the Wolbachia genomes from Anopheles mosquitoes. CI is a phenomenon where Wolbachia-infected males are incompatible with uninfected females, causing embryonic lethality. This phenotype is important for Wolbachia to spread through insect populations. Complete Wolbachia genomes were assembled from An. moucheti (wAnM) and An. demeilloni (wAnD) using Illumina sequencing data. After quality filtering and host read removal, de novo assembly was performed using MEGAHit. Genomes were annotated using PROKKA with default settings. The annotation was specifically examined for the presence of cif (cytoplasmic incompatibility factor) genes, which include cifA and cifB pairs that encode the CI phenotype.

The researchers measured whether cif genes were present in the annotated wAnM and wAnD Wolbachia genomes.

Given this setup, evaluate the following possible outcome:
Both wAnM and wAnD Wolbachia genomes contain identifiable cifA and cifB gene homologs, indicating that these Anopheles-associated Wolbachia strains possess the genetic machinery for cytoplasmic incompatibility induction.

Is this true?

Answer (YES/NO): YES